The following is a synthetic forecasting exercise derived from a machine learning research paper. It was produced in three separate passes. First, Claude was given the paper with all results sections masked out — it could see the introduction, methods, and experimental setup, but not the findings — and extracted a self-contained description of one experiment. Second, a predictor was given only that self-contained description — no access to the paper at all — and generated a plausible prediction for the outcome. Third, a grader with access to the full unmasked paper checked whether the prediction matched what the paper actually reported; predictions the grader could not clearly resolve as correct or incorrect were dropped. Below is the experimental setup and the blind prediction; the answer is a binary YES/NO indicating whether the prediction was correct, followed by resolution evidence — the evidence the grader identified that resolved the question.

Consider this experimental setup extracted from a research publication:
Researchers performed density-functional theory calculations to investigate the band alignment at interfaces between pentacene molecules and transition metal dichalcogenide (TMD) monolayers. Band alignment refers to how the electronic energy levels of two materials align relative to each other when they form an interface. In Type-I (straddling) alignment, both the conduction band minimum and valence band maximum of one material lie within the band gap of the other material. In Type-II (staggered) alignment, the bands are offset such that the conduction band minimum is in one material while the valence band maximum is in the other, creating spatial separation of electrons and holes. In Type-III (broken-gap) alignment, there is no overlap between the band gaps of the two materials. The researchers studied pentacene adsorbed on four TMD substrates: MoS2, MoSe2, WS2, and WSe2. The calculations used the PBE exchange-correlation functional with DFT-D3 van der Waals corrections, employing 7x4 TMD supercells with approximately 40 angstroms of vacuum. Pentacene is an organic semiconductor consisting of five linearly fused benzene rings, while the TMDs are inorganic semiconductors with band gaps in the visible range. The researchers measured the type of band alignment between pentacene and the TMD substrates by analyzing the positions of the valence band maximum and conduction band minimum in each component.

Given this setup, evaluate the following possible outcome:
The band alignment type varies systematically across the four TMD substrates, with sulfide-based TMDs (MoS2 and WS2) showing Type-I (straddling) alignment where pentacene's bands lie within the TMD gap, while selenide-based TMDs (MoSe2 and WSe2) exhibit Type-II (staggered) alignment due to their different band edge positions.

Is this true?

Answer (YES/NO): NO